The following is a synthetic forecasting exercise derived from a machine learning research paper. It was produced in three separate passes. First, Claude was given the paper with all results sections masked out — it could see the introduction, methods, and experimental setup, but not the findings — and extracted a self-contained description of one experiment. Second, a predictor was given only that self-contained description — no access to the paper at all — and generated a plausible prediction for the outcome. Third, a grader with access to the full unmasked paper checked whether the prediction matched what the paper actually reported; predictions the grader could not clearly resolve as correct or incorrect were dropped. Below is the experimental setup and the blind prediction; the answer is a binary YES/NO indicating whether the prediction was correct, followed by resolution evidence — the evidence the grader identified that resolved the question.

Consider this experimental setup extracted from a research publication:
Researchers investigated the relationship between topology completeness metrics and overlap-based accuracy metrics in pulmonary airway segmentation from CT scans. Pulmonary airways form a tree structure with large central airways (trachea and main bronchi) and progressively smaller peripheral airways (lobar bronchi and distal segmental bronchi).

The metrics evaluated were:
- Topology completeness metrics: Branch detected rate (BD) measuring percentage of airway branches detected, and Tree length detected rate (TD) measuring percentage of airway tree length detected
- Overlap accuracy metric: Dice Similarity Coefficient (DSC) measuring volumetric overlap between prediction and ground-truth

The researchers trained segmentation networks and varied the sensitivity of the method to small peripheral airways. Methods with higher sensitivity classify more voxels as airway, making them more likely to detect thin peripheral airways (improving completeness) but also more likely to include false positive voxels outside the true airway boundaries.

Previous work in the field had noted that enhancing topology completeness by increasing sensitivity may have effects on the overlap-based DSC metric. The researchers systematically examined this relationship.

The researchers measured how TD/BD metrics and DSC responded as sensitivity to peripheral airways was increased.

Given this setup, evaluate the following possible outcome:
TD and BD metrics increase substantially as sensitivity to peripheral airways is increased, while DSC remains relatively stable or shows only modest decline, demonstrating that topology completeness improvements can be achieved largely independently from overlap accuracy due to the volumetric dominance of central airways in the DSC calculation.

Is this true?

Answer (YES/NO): NO